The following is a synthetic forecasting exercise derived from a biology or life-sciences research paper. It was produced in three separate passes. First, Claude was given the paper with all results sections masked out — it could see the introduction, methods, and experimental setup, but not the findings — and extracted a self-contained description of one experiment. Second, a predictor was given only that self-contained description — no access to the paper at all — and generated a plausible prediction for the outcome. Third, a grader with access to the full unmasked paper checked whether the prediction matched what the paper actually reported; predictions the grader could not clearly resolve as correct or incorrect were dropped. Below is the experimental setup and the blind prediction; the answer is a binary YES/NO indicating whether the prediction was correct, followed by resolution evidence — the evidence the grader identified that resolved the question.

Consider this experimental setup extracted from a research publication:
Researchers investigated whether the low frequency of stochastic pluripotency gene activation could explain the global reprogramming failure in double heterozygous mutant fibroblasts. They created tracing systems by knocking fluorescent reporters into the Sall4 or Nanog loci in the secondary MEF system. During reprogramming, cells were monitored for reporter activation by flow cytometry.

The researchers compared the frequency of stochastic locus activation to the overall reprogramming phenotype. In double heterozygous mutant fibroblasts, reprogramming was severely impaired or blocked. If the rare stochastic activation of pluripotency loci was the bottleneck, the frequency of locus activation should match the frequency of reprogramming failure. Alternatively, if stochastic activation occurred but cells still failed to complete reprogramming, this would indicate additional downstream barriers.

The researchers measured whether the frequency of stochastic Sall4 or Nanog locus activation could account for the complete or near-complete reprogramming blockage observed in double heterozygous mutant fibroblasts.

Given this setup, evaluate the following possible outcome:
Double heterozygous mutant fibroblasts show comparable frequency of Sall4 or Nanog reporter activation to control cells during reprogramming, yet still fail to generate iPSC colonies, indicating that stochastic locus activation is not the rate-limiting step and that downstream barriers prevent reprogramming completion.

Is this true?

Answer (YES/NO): NO